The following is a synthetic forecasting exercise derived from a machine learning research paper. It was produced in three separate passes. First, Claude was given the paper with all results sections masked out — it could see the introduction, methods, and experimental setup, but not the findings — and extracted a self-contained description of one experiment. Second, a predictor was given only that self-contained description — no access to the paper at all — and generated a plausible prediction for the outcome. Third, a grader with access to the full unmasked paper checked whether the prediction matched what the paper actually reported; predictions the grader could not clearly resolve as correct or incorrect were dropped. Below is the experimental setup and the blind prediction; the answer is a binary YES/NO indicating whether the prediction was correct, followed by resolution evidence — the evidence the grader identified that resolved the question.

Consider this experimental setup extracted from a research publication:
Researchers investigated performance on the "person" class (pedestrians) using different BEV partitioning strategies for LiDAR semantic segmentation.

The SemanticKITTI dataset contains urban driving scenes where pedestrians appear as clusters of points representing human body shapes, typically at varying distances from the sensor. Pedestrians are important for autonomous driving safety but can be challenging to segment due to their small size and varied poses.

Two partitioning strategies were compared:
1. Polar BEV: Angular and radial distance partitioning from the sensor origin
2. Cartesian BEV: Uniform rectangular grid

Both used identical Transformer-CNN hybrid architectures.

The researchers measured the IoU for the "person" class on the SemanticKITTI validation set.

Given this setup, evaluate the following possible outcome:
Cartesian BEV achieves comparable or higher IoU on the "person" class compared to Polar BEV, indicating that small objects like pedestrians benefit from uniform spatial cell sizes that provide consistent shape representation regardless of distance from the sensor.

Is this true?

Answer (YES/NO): NO